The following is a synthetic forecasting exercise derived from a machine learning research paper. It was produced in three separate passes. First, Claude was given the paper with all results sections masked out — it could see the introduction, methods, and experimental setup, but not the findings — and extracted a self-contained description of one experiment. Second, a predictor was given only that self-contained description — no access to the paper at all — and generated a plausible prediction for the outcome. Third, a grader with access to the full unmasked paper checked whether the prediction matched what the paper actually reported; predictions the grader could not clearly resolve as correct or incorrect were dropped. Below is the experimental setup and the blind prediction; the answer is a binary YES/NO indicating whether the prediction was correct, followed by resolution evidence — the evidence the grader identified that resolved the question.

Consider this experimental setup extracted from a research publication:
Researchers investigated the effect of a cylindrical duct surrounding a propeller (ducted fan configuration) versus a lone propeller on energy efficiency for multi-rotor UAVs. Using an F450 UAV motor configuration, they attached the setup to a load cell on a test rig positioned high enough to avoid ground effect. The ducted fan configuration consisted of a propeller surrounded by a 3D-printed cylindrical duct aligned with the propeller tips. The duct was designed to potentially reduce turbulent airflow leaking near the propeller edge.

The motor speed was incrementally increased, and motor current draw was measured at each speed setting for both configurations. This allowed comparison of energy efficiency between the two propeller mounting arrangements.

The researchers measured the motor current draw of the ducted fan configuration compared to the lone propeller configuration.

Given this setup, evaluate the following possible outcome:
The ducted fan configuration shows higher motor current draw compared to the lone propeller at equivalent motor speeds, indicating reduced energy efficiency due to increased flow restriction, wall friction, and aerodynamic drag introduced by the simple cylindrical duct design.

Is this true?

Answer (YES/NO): NO